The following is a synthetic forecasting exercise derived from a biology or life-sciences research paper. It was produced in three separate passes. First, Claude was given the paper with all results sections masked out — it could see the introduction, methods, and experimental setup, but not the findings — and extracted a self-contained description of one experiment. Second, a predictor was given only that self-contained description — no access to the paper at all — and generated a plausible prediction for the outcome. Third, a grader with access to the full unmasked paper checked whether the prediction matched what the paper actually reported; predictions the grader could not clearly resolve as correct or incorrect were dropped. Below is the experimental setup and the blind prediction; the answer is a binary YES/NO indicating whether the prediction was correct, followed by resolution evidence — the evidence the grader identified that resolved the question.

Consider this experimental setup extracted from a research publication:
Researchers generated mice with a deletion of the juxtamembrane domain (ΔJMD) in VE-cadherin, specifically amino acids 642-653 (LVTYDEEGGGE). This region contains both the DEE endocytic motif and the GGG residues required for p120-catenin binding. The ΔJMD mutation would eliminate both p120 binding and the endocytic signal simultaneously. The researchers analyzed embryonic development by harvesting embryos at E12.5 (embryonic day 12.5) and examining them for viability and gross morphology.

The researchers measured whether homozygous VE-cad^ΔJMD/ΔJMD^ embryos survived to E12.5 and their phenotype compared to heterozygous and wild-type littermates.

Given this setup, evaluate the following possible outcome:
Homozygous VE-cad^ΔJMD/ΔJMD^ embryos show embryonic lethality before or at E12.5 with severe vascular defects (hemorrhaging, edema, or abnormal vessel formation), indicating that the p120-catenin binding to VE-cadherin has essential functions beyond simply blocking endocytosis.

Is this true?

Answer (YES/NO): NO